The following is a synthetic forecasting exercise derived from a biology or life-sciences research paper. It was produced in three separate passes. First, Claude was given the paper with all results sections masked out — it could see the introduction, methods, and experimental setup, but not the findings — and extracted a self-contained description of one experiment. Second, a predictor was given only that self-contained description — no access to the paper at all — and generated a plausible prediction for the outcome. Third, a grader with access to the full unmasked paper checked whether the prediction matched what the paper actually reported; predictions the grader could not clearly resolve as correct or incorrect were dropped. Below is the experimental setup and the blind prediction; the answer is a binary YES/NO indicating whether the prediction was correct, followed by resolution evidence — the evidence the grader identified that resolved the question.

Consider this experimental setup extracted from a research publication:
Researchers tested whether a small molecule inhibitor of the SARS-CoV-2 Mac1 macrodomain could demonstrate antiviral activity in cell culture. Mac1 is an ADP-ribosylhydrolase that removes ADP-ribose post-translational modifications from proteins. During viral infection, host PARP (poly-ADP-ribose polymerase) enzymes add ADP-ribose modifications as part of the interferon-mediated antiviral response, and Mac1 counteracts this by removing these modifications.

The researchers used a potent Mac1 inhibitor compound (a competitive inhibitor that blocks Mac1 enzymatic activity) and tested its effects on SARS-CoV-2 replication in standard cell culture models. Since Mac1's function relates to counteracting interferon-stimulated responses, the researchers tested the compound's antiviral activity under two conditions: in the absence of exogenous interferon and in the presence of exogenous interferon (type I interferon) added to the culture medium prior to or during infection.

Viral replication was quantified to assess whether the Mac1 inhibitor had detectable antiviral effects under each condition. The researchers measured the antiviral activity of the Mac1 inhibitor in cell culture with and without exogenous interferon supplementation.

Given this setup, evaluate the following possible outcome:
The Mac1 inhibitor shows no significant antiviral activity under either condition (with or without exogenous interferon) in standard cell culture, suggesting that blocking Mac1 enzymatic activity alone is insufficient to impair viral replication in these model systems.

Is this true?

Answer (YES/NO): NO